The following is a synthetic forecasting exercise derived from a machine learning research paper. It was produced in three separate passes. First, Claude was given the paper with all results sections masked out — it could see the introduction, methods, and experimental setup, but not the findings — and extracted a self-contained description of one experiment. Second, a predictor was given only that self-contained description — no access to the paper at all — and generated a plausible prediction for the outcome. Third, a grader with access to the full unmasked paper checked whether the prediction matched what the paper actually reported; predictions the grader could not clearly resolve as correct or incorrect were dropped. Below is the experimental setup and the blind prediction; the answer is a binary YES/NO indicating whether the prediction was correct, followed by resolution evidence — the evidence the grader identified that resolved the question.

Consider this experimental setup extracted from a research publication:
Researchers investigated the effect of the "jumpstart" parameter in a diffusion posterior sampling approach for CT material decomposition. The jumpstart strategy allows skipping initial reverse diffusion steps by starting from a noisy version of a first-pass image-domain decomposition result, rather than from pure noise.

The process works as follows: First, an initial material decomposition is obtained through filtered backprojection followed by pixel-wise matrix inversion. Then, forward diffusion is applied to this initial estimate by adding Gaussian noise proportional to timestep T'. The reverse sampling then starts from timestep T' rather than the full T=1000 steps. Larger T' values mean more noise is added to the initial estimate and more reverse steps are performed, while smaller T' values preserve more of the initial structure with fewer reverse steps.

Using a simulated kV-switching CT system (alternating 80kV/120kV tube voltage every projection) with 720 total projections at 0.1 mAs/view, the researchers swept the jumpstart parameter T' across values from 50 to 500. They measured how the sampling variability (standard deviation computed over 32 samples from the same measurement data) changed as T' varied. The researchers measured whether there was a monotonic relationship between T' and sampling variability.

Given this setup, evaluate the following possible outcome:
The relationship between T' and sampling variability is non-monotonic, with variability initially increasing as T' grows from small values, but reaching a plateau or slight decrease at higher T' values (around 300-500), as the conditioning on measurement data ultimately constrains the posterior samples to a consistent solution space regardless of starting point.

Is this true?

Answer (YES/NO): NO